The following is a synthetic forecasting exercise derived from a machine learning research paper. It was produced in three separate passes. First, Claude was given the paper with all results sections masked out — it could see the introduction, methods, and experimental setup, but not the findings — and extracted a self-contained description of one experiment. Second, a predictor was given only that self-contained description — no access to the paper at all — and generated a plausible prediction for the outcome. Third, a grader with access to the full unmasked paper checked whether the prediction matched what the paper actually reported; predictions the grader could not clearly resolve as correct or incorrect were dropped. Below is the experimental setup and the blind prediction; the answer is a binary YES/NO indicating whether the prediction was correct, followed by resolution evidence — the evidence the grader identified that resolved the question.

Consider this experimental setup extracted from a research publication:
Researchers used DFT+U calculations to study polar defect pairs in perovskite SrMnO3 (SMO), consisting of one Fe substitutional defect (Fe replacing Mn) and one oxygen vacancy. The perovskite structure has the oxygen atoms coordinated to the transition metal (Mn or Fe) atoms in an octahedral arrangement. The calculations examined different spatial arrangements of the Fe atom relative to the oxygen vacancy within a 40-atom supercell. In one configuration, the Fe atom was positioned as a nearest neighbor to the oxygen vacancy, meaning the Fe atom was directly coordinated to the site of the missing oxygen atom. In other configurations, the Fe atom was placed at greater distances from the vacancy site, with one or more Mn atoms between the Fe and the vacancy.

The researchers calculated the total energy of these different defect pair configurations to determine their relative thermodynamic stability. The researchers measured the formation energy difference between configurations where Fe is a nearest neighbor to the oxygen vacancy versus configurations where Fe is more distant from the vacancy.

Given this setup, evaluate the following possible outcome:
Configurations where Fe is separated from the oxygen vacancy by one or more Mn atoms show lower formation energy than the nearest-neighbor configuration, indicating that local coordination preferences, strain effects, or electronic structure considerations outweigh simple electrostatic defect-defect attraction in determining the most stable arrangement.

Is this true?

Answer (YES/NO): YES